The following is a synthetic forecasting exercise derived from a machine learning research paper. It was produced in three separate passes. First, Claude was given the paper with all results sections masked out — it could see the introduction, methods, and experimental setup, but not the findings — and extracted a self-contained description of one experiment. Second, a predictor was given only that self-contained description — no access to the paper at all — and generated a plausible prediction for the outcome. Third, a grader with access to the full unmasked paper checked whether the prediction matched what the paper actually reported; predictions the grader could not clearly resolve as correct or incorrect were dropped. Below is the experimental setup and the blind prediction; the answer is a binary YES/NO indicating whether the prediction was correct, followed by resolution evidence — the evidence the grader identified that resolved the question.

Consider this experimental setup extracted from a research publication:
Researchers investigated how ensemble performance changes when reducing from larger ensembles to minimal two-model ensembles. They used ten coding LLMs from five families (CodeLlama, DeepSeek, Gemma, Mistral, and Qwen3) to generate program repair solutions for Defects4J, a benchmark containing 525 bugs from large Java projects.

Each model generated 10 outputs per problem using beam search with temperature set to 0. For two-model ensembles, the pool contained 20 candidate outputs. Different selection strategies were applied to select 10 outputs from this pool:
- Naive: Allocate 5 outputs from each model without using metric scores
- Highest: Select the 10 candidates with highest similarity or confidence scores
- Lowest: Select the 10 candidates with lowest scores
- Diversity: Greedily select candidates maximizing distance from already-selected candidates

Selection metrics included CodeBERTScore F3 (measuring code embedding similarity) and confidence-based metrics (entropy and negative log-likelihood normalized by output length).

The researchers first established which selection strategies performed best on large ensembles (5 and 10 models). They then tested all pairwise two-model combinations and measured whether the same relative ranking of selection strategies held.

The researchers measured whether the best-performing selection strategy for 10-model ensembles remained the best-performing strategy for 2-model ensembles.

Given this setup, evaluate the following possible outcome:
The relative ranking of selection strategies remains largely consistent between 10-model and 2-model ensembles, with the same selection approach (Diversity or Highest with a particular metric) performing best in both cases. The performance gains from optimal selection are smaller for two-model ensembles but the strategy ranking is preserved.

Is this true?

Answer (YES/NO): YES